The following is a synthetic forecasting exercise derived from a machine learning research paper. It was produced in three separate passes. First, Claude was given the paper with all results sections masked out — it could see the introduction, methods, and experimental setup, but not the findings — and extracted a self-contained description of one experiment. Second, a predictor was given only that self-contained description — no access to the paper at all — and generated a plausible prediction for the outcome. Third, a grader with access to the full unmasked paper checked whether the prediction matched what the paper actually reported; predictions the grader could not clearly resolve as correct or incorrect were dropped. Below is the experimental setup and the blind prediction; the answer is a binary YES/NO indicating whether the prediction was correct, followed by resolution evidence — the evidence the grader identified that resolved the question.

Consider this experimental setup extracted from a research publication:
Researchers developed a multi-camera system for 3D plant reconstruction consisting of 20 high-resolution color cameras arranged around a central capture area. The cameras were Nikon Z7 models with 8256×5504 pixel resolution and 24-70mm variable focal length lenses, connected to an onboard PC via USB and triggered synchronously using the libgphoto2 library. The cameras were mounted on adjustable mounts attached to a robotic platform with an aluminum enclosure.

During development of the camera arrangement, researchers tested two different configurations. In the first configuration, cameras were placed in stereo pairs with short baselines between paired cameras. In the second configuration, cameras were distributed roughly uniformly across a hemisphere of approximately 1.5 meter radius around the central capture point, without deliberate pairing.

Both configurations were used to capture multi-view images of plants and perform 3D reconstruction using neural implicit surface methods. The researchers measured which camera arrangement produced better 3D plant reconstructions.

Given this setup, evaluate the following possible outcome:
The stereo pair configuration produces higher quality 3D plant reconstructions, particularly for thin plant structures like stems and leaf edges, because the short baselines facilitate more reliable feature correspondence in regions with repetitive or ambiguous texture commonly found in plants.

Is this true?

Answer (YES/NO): NO